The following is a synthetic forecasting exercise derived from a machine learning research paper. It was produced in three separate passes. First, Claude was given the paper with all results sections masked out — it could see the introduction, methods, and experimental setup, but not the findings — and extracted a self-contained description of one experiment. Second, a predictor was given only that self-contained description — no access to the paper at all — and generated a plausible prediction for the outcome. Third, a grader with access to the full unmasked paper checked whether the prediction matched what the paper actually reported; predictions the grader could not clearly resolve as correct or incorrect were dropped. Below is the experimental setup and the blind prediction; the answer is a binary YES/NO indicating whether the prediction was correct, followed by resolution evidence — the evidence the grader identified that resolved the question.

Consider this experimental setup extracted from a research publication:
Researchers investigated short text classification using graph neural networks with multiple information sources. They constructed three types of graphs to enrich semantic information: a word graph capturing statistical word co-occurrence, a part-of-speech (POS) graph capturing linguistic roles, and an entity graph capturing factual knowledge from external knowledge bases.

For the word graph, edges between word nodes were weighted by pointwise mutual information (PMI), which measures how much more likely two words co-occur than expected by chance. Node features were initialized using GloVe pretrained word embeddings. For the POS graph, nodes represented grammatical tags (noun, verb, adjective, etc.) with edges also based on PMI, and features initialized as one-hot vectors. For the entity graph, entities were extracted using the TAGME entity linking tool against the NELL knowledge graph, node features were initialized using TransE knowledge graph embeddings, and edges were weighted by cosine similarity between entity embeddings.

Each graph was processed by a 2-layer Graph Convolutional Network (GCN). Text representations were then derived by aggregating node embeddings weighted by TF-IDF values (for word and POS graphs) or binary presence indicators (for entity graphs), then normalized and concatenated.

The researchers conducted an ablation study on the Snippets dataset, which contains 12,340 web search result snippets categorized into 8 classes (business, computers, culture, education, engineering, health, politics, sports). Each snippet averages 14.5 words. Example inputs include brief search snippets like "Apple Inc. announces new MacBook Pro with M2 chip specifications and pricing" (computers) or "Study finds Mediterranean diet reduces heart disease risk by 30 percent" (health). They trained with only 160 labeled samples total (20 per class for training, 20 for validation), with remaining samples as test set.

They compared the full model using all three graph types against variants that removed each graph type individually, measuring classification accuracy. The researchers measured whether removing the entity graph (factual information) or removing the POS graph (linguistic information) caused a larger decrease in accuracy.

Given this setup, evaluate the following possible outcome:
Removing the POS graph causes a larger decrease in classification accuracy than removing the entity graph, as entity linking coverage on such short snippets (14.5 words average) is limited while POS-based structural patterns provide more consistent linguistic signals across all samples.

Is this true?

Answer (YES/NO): YES